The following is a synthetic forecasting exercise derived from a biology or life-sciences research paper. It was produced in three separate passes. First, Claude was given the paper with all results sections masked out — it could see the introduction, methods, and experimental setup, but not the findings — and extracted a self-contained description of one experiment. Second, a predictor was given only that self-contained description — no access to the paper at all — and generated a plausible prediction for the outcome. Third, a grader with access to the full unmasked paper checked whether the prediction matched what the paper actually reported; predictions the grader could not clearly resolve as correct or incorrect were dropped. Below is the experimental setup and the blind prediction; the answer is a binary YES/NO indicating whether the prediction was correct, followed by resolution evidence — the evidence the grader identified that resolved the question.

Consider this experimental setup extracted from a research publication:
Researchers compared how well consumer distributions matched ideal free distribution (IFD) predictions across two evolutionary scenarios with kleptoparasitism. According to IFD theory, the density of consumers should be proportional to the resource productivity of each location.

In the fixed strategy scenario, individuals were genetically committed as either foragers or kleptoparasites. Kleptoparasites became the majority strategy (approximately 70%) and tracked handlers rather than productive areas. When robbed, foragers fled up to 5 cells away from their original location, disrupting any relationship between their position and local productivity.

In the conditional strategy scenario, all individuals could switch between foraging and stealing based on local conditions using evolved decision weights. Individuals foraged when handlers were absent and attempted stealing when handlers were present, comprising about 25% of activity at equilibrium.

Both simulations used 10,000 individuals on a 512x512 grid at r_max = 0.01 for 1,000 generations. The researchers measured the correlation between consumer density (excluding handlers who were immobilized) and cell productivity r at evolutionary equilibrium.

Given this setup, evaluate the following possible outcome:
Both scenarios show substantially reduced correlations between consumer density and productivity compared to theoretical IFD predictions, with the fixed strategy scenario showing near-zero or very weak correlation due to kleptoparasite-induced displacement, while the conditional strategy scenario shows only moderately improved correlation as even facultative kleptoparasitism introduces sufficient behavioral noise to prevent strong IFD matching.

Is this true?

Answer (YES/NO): YES